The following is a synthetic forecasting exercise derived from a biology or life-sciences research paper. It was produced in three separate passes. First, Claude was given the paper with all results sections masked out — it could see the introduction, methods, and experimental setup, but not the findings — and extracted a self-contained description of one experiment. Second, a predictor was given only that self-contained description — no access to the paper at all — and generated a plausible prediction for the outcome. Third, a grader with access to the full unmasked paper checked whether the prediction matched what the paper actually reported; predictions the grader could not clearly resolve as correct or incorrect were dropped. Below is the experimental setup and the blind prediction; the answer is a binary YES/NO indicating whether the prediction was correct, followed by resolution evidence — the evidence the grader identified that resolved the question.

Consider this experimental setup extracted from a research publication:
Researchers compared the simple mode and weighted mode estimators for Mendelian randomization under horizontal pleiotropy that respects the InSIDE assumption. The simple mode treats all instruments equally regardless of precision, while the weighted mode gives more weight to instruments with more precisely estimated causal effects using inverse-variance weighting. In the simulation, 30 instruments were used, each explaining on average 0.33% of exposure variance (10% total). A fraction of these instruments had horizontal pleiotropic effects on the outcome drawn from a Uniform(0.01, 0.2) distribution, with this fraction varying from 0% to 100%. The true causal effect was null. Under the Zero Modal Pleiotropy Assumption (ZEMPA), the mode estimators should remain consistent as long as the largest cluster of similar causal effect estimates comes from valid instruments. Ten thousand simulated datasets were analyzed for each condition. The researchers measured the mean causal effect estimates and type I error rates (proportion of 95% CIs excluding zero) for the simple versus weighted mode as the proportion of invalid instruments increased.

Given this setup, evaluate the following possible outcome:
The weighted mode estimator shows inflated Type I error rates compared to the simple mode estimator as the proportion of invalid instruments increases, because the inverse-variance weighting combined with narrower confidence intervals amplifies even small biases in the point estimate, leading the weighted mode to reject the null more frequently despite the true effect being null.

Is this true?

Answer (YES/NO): NO